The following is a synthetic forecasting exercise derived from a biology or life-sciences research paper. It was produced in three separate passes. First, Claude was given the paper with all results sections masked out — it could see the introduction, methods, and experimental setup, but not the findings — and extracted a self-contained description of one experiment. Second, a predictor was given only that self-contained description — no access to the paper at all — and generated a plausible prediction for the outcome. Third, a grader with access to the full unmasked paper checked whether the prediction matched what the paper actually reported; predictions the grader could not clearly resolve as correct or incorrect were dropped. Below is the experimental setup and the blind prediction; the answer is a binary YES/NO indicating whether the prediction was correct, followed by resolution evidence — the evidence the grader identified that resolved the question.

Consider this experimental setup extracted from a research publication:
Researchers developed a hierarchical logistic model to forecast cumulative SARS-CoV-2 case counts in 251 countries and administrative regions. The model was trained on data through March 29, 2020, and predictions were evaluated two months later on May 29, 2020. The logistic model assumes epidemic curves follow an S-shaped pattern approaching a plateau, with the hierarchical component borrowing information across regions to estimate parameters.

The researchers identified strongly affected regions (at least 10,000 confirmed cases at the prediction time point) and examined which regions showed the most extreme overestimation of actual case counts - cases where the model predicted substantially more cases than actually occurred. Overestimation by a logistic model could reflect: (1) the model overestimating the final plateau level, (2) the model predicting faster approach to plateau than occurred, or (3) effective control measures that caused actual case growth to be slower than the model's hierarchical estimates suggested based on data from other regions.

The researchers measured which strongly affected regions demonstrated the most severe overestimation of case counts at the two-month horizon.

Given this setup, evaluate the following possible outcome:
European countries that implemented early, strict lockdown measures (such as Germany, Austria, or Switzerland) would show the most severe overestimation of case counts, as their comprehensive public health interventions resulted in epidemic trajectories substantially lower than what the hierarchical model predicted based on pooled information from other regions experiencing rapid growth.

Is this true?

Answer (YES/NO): NO